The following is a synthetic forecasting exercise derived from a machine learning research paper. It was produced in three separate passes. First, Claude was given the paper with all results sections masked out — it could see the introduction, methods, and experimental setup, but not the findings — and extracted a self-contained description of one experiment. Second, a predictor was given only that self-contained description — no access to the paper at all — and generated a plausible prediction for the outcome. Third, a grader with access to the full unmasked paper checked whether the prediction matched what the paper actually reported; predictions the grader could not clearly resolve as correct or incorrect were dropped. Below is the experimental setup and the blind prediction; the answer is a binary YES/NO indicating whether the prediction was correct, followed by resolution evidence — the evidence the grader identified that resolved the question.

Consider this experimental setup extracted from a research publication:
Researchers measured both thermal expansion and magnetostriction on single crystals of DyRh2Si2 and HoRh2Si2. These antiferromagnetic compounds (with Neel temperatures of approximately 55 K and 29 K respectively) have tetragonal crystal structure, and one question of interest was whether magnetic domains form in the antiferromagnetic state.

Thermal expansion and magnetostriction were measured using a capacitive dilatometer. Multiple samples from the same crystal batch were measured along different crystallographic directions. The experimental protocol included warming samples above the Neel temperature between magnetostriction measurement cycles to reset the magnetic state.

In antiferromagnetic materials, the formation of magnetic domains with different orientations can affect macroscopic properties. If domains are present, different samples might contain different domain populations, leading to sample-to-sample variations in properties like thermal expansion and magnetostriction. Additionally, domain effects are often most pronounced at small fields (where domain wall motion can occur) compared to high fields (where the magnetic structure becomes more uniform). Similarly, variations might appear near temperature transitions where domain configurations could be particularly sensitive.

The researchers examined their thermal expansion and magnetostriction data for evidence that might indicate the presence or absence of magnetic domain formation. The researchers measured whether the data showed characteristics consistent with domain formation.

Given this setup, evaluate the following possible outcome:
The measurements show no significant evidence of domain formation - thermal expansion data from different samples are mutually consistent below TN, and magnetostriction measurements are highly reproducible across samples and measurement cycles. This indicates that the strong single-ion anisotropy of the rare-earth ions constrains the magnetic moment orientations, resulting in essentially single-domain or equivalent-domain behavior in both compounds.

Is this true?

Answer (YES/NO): NO